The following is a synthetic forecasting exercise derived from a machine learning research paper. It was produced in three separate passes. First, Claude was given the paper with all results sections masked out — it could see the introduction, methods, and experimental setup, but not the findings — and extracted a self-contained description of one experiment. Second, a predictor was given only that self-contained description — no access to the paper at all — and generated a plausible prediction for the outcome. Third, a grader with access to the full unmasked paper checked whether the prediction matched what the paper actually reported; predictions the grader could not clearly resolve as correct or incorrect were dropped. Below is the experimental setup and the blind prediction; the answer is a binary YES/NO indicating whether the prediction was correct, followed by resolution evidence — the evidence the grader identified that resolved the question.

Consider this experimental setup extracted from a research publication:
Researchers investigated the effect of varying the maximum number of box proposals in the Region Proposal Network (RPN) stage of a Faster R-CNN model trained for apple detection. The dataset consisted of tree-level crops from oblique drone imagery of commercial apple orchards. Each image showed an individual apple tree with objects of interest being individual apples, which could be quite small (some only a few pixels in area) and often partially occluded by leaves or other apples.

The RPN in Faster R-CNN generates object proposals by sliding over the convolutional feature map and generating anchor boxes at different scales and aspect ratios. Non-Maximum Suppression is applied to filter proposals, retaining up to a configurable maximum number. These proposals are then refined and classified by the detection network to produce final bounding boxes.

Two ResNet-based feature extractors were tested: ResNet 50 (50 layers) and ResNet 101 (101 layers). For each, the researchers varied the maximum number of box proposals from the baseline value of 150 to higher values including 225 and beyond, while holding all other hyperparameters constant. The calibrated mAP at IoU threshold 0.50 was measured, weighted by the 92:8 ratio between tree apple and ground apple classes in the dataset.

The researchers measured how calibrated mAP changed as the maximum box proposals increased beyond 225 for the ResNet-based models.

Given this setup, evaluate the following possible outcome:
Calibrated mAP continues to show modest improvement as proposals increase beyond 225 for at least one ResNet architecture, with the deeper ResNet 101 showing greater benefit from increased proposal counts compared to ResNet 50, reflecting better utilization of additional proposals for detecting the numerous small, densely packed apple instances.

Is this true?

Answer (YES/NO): NO